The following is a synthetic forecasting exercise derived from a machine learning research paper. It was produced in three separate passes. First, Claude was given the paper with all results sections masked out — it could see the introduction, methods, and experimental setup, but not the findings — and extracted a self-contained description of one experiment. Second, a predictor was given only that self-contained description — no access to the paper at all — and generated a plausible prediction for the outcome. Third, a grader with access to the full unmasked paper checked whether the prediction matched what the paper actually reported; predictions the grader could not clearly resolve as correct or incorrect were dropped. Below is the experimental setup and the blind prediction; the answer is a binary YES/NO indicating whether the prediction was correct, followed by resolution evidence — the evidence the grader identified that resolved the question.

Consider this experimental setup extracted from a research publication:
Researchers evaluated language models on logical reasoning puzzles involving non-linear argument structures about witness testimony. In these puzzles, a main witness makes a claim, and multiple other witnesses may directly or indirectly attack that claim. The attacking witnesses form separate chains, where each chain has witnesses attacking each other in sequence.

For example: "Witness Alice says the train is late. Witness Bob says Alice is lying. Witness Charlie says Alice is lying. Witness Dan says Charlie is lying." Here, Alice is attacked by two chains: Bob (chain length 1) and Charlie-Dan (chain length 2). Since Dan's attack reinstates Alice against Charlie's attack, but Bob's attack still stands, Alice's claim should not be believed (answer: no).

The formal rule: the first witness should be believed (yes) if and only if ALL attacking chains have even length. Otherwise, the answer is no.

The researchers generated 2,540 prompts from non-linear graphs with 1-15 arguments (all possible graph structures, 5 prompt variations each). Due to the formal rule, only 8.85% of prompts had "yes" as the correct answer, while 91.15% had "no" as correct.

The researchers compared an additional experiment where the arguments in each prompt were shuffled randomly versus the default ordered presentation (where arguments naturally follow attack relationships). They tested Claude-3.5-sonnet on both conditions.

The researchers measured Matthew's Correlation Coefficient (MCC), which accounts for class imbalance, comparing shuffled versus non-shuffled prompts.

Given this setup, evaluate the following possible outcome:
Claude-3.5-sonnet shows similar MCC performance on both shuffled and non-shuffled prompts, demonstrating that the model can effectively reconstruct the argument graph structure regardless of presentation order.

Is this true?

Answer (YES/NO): NO